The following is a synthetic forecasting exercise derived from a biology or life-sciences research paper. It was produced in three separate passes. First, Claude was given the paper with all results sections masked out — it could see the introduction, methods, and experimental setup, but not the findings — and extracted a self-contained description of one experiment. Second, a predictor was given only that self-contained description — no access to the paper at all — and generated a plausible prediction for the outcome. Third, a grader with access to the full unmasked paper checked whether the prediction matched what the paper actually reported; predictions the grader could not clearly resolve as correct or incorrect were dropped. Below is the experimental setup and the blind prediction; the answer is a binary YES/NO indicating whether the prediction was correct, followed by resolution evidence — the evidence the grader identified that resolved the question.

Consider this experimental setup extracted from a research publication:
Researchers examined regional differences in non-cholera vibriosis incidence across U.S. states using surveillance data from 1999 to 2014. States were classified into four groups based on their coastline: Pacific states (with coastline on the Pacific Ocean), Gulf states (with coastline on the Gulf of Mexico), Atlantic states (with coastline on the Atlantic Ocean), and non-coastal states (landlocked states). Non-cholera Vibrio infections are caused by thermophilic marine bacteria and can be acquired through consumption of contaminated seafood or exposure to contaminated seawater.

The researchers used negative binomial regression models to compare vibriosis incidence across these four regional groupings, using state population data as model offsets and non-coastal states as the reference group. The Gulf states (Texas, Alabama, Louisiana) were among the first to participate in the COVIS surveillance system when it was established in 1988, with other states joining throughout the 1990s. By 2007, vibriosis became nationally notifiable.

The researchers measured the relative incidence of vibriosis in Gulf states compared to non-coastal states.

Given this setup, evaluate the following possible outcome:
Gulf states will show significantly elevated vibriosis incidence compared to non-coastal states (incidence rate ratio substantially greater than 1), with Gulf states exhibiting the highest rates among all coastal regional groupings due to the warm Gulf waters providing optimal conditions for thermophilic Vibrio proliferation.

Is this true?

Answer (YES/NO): NO